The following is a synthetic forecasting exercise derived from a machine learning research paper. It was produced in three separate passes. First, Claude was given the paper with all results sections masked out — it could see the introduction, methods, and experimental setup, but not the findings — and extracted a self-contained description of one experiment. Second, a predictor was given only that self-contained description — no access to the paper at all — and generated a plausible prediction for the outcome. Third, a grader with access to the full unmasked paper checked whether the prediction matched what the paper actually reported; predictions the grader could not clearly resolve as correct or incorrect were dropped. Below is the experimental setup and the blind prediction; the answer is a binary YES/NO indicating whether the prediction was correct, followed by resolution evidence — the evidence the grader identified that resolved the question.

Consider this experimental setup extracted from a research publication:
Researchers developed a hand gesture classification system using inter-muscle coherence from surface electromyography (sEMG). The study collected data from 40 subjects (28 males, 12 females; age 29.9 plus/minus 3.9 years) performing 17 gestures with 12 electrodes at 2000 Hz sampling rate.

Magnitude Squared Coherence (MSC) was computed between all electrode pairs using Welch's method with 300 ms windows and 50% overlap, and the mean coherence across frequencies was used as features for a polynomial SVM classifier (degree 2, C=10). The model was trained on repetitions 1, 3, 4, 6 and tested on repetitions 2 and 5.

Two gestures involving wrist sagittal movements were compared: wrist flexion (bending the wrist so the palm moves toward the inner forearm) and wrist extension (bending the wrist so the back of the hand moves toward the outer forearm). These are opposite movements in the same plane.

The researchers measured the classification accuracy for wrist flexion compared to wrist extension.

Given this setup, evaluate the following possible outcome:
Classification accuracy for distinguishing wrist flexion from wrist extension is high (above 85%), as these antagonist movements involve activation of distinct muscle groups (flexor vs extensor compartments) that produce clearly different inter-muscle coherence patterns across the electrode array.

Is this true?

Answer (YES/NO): NO